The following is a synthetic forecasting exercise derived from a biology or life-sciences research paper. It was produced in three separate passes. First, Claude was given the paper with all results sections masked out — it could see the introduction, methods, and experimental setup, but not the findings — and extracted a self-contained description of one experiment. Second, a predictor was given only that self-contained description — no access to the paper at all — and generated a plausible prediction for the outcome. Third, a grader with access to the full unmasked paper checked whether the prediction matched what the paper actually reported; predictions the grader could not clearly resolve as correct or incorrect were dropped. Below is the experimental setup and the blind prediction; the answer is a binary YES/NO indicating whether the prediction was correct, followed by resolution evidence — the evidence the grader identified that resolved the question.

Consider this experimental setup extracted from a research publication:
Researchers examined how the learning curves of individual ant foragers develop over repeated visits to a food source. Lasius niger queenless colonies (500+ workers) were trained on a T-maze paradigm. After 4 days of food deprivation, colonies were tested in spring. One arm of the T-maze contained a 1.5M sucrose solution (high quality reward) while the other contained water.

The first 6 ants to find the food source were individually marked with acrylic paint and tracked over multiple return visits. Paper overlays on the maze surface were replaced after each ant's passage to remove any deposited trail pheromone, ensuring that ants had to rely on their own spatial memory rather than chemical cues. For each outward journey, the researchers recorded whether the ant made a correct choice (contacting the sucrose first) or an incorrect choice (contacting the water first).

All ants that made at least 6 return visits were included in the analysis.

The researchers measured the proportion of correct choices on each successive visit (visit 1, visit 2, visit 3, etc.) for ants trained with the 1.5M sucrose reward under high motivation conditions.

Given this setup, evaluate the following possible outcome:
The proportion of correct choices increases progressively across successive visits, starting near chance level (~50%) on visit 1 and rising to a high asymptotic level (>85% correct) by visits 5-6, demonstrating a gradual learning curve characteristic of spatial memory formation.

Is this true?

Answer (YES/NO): NO